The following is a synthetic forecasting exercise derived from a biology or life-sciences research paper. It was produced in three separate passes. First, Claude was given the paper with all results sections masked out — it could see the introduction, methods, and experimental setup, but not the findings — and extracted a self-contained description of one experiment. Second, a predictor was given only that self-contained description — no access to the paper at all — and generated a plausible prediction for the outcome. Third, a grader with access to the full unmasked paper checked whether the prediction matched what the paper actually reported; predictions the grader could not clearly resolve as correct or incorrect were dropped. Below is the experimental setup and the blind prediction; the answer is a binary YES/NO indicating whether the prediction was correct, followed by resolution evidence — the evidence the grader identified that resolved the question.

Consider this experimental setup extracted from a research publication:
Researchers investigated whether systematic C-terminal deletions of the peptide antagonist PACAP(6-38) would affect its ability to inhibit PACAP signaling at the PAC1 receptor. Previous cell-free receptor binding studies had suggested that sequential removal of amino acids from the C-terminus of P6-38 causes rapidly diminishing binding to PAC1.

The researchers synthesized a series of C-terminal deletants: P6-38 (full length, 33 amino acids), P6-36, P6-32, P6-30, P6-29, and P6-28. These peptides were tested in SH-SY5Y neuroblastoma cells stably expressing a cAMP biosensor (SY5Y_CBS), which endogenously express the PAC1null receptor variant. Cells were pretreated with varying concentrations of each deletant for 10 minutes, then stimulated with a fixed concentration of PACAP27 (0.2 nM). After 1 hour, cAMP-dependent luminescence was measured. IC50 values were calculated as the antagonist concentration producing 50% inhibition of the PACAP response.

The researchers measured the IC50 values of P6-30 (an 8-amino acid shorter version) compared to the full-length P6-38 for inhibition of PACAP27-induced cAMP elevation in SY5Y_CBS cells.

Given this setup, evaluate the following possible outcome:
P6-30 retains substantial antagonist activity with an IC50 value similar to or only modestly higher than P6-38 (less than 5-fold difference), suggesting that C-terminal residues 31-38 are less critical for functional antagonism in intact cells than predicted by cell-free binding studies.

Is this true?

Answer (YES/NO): YES